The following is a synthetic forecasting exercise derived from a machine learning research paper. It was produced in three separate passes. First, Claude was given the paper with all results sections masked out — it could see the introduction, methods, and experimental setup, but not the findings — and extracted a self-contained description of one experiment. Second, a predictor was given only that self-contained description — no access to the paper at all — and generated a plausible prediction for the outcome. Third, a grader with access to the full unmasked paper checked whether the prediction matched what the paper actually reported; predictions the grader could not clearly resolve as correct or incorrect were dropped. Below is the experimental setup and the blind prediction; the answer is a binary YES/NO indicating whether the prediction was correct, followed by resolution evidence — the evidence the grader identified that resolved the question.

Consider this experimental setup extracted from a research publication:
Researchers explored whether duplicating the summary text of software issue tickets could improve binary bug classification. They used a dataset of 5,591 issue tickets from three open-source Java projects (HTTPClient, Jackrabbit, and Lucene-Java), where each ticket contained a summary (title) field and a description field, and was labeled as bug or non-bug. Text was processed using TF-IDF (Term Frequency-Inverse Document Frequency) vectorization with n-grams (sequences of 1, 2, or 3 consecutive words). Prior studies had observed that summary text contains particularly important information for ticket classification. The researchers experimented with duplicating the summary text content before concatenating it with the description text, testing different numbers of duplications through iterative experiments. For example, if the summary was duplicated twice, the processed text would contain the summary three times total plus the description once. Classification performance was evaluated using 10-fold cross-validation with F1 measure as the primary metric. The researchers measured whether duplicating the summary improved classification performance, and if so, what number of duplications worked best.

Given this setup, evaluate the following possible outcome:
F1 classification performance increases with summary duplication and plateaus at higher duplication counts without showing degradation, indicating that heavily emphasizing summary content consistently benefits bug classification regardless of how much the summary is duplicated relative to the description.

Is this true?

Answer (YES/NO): NO